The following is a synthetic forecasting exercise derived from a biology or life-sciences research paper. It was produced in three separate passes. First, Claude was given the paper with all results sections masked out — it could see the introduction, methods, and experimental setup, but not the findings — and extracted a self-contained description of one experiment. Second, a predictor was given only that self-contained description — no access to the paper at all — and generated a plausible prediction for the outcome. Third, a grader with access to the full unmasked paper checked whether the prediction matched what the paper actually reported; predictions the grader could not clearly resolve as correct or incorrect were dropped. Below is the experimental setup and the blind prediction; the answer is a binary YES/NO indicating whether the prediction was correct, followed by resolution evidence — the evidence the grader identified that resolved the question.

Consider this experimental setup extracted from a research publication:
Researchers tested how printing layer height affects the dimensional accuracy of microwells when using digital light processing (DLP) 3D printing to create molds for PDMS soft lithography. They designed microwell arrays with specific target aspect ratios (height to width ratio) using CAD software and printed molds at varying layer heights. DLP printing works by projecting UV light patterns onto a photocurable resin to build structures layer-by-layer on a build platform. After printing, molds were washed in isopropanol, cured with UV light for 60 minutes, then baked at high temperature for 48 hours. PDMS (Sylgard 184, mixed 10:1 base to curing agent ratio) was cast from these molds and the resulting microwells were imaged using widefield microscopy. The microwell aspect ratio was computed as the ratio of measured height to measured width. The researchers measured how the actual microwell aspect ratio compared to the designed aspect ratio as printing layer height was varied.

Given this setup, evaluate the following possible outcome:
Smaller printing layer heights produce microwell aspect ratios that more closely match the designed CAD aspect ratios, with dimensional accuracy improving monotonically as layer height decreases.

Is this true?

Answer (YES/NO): YES